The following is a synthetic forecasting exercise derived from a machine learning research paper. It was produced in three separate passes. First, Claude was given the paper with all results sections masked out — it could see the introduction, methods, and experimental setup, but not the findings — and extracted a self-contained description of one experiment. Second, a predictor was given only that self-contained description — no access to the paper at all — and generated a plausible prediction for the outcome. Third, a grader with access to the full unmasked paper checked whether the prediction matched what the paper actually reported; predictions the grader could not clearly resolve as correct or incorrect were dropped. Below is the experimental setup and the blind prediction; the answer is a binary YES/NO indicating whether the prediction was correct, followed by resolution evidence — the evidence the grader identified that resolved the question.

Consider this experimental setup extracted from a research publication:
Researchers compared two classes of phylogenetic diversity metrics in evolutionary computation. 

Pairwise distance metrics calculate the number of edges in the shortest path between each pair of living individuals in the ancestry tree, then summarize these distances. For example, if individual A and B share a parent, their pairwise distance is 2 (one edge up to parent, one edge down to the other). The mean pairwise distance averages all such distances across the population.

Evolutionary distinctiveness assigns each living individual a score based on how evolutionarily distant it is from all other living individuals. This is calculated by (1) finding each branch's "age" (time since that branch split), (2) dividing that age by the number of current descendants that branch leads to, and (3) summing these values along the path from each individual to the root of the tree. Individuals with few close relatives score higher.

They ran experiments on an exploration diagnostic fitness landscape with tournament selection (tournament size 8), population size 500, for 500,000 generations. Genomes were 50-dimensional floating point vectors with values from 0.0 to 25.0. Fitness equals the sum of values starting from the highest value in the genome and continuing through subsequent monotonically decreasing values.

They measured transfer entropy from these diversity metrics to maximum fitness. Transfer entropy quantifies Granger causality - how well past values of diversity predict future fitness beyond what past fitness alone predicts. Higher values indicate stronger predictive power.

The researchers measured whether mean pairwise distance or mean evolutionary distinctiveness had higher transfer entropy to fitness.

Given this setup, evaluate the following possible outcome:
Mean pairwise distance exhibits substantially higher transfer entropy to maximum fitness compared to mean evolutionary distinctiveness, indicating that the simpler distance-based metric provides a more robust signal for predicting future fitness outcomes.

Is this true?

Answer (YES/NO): NO